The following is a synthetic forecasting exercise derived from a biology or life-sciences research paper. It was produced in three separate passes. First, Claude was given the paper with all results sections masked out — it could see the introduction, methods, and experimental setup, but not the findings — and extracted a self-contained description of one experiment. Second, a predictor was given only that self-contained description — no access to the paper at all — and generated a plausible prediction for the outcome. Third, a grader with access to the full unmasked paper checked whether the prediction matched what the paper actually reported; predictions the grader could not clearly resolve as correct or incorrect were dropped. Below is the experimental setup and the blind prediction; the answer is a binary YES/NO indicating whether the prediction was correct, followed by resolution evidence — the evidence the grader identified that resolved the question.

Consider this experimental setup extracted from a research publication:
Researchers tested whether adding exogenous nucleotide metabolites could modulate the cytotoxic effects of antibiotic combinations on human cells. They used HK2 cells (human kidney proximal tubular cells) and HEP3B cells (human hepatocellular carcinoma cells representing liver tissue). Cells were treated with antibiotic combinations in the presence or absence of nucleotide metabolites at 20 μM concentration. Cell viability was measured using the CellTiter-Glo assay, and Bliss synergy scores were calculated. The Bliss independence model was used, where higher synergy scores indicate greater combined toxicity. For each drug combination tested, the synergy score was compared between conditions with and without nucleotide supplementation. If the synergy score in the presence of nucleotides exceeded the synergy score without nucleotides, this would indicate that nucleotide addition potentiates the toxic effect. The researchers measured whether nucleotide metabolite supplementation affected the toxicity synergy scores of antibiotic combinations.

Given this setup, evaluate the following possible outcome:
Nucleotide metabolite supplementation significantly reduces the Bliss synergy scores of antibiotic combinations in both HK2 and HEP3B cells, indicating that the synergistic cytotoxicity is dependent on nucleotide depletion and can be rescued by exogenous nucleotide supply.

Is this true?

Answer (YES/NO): NO